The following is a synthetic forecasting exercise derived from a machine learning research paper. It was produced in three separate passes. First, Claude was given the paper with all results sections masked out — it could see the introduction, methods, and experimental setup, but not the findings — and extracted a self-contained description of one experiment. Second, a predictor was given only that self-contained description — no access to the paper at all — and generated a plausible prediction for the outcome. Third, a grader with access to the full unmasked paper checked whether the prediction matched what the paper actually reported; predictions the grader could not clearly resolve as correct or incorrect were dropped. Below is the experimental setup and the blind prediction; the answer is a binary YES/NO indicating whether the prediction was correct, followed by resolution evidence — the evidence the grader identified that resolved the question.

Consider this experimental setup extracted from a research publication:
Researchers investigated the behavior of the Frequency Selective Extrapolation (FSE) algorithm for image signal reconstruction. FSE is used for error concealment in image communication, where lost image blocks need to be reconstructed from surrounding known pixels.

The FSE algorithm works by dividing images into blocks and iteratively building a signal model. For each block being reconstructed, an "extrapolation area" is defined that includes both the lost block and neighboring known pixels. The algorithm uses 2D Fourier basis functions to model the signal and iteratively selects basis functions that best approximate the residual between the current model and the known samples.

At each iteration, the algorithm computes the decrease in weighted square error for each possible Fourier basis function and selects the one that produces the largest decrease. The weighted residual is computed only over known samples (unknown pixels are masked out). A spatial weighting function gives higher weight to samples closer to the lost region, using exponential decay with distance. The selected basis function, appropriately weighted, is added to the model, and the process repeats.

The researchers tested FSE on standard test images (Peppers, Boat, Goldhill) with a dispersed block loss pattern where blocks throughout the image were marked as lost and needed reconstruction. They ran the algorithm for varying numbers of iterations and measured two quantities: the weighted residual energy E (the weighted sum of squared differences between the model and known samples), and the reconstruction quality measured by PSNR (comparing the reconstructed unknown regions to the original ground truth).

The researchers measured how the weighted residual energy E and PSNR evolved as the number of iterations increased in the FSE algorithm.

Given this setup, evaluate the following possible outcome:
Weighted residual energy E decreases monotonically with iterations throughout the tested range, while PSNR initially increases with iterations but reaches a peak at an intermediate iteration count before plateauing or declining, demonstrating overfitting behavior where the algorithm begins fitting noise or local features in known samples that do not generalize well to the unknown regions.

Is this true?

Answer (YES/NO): YES